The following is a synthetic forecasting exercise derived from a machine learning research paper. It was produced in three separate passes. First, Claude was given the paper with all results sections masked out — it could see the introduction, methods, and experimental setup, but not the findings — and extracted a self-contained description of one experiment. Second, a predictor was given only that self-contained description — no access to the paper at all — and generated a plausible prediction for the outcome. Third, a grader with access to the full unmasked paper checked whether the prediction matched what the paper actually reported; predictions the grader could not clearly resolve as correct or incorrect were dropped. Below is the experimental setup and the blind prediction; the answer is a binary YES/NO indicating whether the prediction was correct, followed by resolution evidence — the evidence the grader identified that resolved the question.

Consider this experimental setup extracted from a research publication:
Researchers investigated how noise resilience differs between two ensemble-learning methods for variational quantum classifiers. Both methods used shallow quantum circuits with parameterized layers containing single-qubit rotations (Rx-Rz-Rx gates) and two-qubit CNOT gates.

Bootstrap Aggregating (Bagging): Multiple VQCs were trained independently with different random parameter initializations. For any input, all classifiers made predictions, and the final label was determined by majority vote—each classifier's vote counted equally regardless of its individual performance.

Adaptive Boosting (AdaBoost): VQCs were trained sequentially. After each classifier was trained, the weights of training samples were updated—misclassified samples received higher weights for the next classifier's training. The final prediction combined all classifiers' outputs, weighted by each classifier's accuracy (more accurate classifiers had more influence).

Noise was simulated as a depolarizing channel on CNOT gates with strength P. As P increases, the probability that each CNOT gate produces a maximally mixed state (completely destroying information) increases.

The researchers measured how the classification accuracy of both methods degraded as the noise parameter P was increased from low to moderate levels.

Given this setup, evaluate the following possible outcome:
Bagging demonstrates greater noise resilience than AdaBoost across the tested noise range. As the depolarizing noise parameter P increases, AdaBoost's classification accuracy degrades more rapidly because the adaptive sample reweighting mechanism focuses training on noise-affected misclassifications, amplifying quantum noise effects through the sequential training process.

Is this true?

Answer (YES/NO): NO